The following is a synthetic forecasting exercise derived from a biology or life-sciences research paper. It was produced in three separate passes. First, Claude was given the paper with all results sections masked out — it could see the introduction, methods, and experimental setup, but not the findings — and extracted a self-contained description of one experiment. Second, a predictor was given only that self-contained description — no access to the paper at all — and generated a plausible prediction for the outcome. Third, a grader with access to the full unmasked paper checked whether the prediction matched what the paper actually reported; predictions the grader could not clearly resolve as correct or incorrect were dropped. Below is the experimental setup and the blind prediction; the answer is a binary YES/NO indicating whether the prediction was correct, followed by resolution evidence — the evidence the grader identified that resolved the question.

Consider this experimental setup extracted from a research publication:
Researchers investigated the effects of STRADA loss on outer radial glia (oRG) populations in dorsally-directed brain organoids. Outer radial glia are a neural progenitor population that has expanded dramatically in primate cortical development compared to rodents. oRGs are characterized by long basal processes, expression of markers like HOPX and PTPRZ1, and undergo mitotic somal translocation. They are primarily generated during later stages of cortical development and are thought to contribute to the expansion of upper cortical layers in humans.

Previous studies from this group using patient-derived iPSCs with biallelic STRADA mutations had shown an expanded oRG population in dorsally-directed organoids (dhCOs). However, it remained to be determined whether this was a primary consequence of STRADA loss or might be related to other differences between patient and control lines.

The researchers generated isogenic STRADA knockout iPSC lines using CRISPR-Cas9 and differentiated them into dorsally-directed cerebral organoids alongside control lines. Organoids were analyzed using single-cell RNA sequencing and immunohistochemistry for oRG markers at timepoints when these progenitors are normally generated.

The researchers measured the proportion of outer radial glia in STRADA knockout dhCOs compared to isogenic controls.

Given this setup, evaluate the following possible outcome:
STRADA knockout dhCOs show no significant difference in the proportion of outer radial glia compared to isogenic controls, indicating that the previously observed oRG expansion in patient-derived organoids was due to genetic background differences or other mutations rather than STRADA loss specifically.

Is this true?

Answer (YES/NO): NO